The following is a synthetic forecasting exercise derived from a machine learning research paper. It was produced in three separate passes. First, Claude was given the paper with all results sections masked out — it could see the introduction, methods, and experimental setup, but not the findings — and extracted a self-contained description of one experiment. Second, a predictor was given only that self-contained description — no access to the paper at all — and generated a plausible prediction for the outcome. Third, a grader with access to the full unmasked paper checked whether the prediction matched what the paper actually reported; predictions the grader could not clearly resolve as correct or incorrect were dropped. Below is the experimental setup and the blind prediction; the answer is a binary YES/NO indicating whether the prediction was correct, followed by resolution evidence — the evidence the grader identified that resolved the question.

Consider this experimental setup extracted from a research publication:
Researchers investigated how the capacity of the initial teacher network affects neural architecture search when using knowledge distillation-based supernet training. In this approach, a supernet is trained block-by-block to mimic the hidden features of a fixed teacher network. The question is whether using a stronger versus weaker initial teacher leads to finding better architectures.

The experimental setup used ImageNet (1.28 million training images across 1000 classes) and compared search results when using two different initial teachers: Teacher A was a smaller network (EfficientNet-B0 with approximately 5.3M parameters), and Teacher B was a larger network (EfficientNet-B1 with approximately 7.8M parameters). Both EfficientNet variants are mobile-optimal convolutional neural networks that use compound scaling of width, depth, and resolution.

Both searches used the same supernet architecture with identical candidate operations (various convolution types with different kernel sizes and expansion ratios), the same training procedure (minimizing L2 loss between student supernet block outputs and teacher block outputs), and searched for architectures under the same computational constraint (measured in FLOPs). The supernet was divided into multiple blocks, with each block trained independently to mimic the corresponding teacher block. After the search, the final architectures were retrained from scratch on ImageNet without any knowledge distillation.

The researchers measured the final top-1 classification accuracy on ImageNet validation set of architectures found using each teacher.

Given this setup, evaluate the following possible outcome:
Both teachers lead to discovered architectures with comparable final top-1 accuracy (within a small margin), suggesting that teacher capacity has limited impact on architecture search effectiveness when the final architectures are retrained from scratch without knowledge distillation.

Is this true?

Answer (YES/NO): YES